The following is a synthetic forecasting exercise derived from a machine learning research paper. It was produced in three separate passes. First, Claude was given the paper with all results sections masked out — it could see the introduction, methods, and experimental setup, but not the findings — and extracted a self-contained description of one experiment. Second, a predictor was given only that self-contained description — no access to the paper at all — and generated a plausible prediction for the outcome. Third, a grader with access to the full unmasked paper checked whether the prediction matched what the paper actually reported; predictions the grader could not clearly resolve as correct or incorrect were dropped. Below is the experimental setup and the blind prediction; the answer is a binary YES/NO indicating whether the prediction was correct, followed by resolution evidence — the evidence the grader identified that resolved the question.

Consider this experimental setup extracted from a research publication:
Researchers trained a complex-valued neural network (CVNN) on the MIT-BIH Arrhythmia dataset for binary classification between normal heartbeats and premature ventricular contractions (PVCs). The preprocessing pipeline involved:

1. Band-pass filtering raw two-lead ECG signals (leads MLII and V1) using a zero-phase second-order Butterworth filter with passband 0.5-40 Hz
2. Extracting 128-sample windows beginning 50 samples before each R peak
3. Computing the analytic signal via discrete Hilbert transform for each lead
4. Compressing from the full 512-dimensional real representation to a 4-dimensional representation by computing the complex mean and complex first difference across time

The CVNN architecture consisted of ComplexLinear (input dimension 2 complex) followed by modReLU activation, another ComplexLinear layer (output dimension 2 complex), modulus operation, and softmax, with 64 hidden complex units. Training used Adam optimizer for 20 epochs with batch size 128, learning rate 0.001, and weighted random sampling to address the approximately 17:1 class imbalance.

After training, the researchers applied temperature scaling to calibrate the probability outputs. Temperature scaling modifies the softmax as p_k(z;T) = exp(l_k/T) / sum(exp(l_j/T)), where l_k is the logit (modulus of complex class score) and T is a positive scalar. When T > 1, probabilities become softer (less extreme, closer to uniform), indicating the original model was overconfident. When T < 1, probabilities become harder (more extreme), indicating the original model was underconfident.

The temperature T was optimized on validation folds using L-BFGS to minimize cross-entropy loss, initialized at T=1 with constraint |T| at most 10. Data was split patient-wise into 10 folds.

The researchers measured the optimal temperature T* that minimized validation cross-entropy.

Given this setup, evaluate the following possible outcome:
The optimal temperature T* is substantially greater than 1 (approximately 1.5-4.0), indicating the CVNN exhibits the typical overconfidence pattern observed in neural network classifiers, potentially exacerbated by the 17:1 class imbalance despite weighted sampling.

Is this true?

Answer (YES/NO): YES